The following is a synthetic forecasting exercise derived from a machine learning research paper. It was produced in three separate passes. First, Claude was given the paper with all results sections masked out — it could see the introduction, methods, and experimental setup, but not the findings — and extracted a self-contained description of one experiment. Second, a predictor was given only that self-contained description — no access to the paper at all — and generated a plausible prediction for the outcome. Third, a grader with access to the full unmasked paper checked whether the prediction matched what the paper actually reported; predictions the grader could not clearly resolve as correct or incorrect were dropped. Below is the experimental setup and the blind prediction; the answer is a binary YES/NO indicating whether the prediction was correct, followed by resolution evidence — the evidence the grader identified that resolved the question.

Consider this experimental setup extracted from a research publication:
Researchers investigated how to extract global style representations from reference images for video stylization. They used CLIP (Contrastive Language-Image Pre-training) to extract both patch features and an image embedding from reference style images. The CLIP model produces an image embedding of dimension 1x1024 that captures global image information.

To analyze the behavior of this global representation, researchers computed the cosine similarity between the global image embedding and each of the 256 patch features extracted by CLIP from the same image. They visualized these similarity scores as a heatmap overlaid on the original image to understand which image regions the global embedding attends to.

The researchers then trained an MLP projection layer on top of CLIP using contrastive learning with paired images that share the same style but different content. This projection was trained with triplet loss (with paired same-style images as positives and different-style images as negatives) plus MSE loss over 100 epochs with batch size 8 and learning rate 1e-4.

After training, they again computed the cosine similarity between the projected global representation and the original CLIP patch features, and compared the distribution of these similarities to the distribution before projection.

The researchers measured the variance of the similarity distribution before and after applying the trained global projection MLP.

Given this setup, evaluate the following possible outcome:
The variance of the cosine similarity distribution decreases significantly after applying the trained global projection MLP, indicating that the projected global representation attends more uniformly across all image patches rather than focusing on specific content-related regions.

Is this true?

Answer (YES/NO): YES